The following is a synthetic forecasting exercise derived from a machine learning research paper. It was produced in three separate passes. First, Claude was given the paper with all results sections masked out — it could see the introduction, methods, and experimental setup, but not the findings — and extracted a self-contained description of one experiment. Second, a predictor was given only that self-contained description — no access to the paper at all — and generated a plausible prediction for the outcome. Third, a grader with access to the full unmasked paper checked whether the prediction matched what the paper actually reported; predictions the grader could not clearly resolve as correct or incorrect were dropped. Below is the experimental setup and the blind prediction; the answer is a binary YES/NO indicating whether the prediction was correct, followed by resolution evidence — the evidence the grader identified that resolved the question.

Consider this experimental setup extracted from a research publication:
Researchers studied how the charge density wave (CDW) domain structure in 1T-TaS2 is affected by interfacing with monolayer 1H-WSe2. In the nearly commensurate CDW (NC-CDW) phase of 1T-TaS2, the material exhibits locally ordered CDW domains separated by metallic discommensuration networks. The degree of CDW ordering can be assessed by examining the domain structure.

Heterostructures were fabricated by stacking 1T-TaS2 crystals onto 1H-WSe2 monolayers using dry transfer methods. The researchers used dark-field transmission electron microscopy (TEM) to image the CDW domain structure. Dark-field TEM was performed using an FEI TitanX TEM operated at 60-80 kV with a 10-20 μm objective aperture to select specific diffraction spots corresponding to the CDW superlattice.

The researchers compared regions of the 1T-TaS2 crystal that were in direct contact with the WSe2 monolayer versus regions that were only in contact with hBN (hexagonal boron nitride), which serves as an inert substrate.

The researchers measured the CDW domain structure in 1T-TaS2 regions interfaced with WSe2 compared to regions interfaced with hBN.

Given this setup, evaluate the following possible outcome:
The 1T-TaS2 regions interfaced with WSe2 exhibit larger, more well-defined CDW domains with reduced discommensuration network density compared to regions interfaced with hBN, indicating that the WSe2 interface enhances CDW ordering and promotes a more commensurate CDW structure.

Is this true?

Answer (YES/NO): NO